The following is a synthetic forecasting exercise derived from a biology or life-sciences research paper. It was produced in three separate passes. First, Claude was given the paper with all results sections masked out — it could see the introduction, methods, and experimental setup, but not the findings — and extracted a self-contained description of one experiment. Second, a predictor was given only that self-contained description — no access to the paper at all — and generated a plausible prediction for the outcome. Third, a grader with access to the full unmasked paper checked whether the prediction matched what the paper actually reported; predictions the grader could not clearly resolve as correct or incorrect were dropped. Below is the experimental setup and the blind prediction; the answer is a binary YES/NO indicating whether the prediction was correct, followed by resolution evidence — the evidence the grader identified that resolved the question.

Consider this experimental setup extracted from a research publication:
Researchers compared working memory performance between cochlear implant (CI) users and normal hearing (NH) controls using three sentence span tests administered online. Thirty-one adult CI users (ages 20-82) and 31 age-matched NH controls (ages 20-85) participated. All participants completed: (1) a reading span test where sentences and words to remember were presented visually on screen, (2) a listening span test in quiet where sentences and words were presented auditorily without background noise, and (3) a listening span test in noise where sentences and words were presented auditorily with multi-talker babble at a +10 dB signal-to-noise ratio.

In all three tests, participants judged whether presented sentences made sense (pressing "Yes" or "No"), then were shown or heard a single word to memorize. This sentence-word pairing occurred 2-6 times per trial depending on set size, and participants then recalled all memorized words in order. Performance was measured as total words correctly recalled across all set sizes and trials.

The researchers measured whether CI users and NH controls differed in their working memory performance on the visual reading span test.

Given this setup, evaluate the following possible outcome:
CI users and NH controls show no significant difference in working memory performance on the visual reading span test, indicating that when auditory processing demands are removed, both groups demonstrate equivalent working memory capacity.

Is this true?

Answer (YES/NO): YES